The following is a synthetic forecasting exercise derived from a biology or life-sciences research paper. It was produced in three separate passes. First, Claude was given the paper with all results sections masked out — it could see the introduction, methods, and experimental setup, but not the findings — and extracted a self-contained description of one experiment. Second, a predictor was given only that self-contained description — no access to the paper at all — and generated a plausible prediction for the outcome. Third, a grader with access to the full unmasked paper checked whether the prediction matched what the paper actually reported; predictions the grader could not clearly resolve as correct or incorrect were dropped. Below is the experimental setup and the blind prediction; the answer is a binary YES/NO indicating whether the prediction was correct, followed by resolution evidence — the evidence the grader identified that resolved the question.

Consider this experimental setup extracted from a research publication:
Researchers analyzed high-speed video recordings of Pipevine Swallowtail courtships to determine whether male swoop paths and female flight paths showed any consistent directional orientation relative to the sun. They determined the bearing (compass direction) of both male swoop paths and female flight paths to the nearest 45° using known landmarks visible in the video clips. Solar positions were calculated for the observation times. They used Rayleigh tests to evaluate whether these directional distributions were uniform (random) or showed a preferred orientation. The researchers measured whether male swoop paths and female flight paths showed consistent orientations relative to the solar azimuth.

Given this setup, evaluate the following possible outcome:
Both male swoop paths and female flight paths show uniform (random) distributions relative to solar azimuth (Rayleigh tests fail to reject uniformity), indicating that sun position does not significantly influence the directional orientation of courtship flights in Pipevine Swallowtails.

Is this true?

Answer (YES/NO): NO